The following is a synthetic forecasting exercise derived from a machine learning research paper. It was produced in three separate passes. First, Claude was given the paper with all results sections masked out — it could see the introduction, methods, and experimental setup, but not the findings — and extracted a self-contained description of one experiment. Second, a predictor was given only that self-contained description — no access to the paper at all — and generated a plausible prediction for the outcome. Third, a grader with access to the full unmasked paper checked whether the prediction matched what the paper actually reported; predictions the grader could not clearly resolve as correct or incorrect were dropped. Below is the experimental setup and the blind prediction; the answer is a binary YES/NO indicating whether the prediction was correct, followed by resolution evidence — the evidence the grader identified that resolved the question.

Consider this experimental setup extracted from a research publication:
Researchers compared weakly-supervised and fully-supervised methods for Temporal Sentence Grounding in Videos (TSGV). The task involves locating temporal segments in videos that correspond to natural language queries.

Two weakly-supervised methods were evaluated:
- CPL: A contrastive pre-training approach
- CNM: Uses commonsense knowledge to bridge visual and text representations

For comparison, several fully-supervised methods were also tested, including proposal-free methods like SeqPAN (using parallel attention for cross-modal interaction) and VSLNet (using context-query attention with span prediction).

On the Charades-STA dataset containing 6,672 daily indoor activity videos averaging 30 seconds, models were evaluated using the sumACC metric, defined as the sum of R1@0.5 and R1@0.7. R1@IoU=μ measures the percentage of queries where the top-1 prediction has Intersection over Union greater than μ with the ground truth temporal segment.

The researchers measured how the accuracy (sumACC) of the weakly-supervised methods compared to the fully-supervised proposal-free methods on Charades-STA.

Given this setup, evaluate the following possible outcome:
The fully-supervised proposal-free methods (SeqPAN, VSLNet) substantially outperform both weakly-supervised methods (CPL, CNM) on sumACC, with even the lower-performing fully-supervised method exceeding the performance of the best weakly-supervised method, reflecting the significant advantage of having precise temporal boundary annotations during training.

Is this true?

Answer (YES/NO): YES